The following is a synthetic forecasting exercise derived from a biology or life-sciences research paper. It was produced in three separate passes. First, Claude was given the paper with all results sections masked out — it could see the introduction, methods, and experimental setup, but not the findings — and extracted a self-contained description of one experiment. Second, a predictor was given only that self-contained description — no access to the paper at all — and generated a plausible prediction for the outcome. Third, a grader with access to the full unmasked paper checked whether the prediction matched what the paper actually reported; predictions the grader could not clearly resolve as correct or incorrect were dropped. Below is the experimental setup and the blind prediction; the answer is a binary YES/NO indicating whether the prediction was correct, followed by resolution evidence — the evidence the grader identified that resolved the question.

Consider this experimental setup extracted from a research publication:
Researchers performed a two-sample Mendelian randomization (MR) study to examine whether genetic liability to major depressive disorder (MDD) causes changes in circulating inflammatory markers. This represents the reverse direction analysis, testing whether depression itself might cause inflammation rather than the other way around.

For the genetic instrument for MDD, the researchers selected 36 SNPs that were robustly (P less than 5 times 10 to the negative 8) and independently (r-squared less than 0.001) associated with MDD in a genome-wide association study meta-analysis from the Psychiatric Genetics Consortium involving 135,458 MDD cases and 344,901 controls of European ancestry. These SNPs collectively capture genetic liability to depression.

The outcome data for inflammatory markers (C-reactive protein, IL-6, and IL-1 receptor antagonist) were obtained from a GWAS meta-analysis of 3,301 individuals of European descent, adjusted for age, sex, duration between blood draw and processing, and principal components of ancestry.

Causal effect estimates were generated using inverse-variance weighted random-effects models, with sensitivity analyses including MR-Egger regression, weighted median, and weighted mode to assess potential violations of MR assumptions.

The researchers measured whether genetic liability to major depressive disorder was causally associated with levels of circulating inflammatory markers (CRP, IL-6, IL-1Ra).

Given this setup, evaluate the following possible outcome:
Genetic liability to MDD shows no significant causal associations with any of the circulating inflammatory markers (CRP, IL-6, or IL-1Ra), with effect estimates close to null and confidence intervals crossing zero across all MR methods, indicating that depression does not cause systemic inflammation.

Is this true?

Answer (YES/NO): YES